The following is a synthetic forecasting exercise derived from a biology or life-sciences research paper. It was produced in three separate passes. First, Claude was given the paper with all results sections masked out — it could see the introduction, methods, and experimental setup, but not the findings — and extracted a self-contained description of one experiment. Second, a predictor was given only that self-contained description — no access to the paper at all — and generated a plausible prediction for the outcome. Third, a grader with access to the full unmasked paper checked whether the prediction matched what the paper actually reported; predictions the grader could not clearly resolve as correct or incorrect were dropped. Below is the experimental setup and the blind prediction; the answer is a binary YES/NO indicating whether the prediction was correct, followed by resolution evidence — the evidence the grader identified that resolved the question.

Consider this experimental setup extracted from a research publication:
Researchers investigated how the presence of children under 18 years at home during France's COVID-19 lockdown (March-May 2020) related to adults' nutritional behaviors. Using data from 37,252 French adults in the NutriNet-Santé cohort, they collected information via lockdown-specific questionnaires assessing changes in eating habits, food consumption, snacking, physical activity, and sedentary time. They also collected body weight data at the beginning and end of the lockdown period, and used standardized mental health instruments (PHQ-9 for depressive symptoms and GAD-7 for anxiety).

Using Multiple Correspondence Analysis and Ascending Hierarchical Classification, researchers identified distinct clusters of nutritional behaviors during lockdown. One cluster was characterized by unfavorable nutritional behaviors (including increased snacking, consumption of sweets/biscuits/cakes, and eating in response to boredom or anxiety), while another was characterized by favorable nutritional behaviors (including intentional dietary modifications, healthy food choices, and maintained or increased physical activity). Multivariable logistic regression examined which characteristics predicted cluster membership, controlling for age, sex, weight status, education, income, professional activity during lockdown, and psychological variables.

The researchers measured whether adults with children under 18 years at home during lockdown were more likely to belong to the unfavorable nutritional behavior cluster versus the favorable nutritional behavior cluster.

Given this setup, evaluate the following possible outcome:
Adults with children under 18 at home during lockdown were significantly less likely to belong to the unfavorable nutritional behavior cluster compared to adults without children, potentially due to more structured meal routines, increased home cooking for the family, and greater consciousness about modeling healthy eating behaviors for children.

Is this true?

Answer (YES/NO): NO